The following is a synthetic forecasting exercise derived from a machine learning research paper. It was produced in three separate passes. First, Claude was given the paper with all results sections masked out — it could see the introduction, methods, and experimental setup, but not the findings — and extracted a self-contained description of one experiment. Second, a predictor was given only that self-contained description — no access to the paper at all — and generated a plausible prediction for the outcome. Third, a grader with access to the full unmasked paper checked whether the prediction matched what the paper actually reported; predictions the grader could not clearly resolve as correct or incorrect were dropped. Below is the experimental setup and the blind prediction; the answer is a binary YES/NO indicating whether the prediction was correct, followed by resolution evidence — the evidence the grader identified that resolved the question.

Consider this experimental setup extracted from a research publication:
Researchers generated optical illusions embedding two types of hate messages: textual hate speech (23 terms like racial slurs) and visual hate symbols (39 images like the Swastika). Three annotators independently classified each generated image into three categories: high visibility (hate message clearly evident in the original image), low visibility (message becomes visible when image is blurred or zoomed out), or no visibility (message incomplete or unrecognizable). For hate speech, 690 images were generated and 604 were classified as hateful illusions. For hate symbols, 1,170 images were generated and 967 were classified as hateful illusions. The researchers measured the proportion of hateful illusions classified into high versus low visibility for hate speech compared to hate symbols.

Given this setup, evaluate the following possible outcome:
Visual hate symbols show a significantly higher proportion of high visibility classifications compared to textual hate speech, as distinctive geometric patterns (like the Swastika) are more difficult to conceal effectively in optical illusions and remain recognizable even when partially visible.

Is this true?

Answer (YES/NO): YES